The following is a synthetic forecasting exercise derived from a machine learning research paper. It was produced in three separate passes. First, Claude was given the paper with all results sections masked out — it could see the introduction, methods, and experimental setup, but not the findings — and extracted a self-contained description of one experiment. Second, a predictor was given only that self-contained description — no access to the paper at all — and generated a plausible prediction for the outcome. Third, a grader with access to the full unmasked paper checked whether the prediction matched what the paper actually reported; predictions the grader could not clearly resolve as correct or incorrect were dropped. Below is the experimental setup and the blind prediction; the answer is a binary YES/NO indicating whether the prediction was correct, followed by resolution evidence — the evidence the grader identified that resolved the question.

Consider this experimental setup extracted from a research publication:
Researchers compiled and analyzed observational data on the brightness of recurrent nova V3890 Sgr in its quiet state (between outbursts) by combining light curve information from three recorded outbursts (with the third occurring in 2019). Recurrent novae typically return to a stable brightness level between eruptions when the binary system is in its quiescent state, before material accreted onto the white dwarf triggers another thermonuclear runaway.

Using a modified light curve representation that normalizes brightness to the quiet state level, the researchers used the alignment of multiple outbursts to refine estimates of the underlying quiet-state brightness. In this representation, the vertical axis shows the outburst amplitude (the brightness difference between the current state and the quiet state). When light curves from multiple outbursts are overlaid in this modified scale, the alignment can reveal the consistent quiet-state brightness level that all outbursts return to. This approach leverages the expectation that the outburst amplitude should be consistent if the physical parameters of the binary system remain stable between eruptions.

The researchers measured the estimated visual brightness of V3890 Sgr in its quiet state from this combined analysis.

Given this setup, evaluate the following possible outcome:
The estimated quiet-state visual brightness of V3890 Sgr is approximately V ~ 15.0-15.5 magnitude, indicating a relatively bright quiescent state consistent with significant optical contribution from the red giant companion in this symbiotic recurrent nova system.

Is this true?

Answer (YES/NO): NO